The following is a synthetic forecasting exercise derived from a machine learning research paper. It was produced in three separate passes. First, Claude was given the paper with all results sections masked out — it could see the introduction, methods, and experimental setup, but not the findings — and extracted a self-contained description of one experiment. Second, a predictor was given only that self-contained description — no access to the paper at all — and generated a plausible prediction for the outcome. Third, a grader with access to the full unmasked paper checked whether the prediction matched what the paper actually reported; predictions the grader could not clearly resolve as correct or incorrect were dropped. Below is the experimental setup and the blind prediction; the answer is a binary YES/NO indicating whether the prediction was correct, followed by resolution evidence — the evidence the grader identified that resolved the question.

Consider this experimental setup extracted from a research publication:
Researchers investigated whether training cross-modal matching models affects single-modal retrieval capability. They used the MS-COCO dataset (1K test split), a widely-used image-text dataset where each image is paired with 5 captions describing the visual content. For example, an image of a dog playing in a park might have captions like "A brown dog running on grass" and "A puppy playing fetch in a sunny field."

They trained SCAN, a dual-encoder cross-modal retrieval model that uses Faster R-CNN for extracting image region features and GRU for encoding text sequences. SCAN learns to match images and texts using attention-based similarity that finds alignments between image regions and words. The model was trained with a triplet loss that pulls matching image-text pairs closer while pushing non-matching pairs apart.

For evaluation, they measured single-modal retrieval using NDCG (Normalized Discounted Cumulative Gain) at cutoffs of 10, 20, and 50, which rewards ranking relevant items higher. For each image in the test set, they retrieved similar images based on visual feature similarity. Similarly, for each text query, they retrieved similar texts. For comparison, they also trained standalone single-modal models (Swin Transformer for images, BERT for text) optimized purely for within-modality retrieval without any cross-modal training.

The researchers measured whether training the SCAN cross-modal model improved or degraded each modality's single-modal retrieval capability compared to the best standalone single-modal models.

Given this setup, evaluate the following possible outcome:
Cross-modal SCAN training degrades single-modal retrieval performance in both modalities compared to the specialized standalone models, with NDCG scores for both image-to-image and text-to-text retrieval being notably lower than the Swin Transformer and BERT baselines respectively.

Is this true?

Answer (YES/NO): YES